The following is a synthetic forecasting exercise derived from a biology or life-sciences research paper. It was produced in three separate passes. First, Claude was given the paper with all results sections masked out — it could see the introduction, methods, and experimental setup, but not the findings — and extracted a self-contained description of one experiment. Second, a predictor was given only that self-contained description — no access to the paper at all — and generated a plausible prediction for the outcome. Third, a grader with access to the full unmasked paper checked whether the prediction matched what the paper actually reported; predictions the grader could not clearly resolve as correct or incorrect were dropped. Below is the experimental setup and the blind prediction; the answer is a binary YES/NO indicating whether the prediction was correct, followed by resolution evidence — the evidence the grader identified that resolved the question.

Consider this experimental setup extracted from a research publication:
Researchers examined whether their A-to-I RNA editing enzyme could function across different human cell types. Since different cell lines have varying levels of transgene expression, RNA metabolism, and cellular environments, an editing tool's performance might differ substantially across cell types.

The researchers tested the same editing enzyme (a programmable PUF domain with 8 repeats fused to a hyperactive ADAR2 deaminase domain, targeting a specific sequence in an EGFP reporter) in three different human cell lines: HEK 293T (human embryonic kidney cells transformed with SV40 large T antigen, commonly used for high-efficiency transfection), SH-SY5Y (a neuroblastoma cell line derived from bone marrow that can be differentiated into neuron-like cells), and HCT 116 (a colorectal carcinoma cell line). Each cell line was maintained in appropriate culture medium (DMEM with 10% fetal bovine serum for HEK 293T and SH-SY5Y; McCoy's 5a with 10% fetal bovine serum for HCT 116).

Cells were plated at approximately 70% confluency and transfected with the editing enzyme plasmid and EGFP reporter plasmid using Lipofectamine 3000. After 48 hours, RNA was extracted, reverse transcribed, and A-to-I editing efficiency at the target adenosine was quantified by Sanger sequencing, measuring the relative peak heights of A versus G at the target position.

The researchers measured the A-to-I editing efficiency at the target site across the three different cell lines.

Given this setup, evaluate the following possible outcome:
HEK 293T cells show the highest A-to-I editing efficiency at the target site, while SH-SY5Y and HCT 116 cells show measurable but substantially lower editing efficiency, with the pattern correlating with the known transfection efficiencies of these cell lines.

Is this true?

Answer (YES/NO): NO